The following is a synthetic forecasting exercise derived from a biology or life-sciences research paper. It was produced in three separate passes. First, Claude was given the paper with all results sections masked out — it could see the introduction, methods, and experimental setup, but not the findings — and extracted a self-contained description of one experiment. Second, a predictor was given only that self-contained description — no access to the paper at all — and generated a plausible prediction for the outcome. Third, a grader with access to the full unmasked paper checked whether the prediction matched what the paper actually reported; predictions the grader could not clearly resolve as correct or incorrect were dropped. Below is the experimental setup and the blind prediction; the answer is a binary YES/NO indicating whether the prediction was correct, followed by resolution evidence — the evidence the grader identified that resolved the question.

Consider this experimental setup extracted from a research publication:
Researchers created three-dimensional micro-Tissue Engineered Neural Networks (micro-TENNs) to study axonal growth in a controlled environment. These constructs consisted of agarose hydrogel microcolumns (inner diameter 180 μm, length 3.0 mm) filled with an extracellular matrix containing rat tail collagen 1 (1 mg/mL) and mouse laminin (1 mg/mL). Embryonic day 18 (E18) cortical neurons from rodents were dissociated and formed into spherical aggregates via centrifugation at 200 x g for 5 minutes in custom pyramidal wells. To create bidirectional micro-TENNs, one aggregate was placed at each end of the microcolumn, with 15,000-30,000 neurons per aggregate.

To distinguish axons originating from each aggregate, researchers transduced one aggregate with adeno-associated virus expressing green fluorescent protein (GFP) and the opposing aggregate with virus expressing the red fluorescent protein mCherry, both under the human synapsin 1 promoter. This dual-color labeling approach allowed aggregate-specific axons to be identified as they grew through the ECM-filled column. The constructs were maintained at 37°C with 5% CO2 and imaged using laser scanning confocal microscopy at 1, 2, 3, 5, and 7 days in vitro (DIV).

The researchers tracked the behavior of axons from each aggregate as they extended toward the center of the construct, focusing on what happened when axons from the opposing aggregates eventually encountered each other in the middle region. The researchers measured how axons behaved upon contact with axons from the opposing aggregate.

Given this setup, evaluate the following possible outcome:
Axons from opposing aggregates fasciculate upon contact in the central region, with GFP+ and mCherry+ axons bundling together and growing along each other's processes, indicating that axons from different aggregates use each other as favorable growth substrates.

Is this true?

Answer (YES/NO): YES